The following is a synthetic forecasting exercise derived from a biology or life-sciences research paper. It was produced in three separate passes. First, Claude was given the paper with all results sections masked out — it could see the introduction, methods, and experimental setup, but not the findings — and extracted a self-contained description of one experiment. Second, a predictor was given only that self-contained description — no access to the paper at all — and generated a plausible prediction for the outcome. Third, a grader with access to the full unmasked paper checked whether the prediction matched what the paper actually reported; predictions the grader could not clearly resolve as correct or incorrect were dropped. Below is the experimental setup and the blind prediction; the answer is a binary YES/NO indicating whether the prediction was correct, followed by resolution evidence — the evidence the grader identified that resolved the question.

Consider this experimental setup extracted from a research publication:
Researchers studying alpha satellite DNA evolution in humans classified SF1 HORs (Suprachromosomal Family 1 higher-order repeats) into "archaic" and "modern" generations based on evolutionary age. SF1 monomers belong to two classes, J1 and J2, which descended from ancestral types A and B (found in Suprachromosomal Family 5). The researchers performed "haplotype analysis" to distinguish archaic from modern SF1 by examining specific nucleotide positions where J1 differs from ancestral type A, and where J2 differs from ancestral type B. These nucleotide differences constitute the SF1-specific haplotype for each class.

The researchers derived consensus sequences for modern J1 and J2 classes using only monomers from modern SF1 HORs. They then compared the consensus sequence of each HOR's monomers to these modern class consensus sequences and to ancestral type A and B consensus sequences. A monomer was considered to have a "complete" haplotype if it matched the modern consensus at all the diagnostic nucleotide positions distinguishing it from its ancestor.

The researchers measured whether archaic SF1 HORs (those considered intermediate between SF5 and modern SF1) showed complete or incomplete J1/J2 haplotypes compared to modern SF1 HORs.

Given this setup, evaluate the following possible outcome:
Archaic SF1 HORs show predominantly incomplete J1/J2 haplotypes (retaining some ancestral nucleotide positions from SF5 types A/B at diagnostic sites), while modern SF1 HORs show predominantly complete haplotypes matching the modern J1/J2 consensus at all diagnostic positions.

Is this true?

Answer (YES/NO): YES